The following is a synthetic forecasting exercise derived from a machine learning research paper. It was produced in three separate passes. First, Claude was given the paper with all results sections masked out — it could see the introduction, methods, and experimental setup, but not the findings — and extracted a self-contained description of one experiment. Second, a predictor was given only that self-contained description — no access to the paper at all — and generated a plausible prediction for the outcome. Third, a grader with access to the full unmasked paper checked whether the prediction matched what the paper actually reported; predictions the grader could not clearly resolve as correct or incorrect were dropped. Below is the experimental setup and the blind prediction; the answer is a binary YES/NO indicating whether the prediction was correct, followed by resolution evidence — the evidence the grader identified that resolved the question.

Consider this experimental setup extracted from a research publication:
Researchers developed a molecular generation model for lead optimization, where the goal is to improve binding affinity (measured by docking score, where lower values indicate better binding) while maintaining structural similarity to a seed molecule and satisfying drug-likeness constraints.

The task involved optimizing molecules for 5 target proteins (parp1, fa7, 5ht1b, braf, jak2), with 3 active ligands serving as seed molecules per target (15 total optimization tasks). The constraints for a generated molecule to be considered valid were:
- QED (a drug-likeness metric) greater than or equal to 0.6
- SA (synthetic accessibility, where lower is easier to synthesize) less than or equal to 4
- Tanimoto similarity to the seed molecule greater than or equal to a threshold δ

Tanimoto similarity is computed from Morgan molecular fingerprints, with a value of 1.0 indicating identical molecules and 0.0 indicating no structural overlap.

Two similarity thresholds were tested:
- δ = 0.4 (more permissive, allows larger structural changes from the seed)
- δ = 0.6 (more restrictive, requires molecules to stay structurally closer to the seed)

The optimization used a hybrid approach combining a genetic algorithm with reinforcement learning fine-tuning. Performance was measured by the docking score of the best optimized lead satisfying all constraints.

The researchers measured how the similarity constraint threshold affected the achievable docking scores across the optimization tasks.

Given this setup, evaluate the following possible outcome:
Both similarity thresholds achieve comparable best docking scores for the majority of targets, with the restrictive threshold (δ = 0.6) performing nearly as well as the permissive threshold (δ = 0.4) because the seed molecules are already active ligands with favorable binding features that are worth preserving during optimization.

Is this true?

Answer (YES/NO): NO